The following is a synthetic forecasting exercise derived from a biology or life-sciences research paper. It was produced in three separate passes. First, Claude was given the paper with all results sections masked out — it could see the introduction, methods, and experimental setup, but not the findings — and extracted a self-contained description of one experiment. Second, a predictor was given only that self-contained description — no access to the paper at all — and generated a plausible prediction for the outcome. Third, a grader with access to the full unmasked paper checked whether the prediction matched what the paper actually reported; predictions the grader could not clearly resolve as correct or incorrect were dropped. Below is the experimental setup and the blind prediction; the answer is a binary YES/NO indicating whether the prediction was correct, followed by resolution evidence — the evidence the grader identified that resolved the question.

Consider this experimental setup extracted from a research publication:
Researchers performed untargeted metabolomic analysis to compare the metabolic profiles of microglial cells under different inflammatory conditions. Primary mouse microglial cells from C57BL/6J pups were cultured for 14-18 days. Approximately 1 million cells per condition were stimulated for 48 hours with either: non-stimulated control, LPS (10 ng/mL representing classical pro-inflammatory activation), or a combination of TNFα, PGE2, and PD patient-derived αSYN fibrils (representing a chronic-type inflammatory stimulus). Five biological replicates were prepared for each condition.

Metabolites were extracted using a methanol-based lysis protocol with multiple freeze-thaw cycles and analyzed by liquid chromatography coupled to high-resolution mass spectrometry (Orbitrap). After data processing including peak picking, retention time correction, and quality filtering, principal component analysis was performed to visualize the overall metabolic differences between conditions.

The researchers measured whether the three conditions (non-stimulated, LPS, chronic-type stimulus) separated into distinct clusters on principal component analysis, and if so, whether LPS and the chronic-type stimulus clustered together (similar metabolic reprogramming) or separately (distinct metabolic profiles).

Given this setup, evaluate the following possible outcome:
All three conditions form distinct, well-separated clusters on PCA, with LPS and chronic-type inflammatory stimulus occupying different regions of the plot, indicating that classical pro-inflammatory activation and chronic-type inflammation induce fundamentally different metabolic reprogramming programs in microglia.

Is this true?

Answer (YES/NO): NO